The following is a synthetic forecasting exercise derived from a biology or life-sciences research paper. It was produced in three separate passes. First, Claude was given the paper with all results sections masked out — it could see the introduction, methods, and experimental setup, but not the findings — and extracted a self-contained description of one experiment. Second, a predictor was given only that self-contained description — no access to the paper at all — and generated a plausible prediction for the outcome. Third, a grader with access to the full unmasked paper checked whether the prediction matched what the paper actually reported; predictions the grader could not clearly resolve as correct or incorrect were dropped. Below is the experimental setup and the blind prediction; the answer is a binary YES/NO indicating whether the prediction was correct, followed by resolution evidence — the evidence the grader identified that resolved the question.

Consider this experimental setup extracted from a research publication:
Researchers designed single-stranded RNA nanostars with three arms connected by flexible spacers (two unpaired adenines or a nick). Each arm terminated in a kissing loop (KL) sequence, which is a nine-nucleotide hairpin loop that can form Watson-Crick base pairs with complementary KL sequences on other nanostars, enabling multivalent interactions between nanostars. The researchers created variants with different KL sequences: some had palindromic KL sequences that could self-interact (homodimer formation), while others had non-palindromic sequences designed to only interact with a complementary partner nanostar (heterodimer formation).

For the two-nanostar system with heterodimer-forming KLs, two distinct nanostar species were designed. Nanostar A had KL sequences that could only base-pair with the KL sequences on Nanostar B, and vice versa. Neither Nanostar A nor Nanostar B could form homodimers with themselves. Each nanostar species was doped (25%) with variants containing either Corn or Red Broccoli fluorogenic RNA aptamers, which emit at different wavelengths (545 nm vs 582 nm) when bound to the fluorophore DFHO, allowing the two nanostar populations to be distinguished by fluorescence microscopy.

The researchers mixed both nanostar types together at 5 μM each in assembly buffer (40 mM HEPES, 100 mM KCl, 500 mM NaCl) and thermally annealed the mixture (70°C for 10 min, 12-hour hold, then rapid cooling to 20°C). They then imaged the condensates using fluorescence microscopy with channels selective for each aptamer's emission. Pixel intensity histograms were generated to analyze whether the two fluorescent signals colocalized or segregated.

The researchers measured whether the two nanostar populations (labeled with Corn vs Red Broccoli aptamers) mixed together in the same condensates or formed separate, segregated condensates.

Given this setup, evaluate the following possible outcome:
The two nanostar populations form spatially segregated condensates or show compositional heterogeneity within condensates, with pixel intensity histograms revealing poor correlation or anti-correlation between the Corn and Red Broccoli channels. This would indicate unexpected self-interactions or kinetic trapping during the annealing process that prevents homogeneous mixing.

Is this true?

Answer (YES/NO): NO